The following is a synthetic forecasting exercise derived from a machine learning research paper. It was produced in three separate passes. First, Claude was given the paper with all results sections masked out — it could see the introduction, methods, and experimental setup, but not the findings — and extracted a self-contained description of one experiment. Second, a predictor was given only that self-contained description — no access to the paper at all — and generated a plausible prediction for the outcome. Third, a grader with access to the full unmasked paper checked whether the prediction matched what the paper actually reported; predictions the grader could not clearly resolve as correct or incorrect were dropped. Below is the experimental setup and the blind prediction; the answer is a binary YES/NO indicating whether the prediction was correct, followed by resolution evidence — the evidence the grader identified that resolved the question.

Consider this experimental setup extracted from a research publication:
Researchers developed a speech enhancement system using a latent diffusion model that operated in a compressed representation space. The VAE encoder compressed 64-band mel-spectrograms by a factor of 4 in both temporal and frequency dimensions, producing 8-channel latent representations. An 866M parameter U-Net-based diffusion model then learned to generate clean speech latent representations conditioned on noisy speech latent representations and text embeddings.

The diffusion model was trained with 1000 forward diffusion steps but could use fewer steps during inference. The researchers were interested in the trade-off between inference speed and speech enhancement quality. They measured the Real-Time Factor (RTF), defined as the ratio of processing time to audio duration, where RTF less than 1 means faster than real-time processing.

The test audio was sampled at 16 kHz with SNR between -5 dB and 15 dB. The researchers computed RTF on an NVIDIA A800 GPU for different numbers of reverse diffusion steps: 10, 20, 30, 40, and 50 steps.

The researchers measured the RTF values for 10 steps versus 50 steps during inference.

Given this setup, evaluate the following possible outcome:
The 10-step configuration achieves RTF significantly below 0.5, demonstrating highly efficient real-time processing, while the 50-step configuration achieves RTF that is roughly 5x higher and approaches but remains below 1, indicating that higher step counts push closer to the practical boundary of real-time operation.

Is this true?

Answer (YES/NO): NO